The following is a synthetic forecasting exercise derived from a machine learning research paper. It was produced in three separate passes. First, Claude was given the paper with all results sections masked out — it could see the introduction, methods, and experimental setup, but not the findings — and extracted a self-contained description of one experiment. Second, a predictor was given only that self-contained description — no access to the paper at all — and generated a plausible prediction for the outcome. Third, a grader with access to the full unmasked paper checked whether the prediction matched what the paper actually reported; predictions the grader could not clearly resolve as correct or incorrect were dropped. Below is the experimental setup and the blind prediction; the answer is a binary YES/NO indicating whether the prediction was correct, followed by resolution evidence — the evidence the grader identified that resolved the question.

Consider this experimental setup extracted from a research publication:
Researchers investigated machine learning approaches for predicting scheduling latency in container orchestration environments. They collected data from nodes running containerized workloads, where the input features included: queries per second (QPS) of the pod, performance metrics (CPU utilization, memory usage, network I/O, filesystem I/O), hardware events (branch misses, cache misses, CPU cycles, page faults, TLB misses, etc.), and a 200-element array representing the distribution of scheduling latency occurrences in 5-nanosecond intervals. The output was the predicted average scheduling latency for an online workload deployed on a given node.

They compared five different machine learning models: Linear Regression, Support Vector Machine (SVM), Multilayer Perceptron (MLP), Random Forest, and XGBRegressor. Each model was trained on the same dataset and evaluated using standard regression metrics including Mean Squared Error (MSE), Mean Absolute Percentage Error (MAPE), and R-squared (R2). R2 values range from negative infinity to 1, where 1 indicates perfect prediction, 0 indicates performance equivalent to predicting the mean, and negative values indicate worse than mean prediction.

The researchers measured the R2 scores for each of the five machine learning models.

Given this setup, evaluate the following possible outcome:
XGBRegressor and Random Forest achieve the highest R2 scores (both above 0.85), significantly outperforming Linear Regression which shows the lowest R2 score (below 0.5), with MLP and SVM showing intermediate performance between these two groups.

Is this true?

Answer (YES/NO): NO